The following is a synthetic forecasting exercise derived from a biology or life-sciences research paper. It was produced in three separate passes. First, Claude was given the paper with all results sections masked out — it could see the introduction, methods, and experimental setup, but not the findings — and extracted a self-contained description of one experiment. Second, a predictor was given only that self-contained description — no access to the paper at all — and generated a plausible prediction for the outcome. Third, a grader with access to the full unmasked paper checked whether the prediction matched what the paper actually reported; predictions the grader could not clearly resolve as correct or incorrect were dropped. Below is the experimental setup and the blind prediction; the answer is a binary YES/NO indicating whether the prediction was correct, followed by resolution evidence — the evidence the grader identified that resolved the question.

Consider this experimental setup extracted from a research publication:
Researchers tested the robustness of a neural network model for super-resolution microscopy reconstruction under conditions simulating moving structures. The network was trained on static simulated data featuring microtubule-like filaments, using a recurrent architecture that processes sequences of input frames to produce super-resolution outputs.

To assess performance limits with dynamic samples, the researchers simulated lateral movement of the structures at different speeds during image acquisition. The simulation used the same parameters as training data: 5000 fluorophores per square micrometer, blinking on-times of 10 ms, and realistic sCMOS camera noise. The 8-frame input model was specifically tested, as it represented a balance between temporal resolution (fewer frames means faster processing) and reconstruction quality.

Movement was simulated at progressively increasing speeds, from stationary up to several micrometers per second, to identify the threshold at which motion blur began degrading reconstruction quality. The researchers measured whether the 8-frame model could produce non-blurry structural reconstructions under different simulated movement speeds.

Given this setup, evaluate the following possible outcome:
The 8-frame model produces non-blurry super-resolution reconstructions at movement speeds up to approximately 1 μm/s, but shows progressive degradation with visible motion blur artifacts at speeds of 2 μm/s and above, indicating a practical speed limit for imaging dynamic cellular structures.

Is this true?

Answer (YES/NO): NO